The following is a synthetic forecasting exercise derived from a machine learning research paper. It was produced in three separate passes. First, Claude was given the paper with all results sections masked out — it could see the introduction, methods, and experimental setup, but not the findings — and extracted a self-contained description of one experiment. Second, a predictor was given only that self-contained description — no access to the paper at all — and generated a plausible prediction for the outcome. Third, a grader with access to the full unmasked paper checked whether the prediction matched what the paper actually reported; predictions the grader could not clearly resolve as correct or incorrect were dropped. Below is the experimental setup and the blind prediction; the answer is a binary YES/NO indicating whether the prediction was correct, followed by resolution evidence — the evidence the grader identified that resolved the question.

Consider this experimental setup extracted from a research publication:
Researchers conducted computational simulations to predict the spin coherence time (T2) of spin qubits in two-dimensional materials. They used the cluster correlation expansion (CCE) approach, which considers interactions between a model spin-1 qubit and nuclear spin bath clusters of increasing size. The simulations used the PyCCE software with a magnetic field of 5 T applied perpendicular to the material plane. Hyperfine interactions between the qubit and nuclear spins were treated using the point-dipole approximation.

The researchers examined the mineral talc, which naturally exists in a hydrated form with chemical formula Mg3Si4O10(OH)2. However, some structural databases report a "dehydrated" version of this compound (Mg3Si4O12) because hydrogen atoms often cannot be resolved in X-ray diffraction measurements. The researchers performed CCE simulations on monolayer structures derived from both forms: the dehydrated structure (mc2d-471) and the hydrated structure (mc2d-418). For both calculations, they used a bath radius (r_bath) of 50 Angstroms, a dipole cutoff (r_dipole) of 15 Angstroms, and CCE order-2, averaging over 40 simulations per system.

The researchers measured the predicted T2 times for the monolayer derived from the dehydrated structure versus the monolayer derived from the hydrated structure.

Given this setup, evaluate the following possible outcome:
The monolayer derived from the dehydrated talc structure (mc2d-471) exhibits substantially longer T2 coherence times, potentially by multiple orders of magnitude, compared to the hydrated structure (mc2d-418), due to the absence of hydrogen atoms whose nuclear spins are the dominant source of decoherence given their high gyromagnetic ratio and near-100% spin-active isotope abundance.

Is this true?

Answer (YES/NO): NO